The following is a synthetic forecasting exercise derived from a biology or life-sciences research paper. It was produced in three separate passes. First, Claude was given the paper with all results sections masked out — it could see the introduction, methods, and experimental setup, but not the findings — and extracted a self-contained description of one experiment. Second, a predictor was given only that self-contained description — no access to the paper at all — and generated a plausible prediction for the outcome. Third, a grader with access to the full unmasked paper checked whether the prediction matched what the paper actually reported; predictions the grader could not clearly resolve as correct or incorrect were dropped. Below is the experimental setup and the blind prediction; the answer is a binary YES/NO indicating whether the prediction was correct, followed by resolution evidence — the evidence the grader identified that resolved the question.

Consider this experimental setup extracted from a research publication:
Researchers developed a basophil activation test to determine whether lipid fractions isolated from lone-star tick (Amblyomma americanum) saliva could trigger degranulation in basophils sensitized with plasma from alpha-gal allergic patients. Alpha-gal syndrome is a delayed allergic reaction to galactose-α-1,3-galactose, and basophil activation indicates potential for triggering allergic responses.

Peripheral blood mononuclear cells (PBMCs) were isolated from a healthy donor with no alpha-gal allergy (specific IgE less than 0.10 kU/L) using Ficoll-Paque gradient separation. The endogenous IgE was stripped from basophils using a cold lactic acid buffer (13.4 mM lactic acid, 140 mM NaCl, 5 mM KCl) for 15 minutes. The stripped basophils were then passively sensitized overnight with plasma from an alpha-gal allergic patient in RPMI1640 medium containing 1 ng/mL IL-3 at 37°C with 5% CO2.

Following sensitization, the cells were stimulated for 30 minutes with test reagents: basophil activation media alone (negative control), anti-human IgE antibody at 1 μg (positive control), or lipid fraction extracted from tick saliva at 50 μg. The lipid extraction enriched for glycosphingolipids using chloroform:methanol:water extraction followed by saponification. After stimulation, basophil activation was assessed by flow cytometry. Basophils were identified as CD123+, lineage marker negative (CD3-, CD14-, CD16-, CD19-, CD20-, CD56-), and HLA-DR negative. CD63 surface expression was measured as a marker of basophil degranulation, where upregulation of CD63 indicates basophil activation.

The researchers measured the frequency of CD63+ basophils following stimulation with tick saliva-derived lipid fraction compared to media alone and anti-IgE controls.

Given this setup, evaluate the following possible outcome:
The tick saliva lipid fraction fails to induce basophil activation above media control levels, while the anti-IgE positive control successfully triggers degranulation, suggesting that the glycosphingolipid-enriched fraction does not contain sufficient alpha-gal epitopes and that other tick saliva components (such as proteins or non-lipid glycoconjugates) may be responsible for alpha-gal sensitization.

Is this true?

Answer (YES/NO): NO